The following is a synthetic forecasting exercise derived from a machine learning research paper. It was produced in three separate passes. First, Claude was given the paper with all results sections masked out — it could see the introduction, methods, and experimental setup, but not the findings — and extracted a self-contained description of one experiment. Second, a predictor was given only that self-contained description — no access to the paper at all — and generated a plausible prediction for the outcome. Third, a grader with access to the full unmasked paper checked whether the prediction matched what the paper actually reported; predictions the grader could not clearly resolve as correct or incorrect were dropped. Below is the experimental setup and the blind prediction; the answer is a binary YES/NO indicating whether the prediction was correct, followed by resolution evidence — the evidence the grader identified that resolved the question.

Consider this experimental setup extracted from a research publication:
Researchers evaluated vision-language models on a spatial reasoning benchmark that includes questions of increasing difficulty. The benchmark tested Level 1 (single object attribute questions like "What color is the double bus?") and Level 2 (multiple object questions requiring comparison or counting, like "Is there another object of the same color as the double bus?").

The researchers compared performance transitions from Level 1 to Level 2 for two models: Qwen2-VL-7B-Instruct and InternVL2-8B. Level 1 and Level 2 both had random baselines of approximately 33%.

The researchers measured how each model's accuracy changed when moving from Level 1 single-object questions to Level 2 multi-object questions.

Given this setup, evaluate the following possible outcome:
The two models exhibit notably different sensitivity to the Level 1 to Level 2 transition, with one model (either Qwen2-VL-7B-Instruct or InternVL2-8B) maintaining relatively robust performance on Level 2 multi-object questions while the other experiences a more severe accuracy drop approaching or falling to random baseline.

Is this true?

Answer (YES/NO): NO